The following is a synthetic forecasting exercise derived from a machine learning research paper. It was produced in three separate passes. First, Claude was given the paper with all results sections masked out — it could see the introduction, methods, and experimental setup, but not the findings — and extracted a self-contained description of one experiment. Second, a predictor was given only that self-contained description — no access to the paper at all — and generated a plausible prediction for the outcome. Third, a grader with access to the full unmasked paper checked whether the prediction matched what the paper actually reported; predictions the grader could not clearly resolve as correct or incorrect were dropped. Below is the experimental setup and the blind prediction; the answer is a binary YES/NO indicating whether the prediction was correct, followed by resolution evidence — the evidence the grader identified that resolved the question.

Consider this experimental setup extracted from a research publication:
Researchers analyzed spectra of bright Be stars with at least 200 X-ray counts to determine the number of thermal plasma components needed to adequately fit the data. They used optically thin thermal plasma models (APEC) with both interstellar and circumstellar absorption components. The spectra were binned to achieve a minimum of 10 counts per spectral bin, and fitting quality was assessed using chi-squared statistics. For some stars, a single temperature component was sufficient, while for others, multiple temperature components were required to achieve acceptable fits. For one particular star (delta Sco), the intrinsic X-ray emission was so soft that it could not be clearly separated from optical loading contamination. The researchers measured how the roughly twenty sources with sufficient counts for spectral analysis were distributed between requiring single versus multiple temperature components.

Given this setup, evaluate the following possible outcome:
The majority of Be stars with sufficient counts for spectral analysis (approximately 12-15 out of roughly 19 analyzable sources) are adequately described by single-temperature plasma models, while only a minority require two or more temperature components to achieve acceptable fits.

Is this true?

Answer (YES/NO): NO